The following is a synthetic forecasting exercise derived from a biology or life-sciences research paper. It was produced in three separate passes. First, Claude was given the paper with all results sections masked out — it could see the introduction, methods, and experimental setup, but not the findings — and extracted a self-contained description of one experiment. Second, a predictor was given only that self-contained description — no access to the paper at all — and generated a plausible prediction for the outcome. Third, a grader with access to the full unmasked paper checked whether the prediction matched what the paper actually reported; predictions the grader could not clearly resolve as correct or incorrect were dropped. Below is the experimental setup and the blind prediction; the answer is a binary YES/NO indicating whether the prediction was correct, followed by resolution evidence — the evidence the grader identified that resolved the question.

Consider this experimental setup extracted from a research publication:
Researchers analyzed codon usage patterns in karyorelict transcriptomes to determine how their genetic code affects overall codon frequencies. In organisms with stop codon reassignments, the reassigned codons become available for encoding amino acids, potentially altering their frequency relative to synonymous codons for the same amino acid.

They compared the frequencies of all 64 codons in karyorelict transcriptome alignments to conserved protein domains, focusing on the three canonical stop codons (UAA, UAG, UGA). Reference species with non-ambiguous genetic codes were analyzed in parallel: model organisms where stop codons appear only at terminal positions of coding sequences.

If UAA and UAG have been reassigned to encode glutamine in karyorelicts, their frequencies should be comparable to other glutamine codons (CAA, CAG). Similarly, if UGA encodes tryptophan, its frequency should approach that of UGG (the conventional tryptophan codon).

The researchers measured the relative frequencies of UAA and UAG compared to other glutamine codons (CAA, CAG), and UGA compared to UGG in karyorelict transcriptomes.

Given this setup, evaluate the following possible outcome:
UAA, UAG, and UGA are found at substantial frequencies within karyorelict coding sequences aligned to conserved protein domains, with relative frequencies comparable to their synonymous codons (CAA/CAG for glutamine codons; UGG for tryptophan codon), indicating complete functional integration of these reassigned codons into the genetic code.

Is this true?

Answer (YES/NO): NO